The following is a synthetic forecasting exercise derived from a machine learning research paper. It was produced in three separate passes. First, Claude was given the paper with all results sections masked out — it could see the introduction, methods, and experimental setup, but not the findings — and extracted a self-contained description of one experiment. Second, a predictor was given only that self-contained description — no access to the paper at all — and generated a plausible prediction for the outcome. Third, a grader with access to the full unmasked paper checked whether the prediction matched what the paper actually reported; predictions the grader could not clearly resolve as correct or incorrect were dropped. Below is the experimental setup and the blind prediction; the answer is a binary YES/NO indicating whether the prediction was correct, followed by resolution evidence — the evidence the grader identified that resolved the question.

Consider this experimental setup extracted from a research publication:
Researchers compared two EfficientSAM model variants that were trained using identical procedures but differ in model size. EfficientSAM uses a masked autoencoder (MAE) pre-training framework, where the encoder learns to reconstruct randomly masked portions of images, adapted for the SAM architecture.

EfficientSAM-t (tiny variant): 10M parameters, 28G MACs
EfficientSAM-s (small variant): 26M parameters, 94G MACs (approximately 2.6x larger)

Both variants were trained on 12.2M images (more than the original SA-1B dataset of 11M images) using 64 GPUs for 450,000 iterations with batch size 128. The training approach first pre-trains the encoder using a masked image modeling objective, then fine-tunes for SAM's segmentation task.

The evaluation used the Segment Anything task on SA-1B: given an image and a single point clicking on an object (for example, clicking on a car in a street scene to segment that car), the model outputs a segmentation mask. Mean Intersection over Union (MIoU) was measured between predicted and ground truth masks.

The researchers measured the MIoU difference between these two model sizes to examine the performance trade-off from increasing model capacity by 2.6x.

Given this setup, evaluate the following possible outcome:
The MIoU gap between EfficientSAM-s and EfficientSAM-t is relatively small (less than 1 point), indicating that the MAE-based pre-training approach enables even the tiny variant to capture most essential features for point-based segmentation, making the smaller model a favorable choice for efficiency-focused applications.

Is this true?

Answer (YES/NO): NO